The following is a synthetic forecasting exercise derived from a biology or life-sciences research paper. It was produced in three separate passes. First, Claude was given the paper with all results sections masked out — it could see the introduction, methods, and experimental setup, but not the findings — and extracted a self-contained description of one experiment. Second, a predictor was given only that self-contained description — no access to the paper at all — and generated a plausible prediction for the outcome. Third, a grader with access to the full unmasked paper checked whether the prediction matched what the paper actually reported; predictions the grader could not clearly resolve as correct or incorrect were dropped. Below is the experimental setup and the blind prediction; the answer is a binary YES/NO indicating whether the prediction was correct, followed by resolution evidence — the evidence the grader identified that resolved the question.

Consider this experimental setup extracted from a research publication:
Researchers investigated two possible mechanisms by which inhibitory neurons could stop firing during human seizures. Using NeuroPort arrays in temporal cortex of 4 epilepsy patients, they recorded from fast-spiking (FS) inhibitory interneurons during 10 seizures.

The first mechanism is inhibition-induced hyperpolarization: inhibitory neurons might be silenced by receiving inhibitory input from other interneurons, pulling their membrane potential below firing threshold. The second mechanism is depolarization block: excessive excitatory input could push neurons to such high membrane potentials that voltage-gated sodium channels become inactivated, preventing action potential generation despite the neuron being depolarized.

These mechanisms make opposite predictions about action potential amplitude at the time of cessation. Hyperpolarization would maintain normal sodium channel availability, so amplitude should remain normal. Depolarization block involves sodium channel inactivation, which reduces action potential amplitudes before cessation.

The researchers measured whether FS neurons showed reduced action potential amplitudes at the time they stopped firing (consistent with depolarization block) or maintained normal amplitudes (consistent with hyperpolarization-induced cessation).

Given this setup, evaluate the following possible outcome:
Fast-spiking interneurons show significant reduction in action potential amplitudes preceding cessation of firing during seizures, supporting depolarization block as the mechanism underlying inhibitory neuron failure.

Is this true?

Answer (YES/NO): YES